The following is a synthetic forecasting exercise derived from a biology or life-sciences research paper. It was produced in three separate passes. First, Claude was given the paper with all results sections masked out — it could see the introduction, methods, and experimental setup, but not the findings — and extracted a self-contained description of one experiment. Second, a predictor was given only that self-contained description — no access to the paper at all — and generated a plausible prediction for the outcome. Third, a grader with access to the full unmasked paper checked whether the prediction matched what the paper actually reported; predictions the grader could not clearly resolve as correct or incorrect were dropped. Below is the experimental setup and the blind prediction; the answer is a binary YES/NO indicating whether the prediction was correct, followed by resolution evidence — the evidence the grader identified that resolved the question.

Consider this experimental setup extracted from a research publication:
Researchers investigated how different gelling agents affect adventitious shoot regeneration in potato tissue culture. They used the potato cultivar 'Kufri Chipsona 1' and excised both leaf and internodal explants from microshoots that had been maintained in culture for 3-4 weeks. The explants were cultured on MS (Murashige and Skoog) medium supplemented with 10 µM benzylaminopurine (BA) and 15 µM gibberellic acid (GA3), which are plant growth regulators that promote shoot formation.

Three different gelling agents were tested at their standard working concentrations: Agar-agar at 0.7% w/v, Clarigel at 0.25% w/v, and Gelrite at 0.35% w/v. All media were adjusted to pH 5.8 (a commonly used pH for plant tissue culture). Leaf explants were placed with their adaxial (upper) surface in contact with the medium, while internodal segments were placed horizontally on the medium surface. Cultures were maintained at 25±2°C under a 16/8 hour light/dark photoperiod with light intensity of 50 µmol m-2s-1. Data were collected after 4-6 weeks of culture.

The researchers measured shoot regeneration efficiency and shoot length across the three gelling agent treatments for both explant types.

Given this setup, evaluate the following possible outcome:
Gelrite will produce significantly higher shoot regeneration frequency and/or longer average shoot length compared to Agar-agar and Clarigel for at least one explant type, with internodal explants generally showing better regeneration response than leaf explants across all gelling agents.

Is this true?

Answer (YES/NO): NO